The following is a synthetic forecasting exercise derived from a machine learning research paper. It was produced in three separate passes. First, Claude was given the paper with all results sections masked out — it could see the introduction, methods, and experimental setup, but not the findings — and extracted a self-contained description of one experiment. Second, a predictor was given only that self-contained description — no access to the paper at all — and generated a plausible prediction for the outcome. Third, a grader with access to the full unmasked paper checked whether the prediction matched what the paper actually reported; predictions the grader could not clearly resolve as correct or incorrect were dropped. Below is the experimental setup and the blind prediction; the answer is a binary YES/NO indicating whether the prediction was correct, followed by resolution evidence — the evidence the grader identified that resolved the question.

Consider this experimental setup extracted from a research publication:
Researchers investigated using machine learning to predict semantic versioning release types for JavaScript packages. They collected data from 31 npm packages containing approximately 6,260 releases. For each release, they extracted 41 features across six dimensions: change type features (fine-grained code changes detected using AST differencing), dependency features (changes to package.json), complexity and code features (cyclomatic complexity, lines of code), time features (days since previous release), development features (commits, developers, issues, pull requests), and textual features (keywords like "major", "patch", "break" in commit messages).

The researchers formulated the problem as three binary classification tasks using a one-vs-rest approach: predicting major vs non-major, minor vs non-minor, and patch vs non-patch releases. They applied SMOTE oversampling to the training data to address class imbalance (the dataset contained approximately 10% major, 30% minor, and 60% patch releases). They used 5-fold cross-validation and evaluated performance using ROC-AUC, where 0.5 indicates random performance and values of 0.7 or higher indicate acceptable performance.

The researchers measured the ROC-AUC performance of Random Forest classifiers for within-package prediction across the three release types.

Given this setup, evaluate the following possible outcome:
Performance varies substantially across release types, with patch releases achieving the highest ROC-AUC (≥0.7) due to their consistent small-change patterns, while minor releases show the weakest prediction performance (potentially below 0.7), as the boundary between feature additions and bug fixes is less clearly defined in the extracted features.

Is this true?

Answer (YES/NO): NO